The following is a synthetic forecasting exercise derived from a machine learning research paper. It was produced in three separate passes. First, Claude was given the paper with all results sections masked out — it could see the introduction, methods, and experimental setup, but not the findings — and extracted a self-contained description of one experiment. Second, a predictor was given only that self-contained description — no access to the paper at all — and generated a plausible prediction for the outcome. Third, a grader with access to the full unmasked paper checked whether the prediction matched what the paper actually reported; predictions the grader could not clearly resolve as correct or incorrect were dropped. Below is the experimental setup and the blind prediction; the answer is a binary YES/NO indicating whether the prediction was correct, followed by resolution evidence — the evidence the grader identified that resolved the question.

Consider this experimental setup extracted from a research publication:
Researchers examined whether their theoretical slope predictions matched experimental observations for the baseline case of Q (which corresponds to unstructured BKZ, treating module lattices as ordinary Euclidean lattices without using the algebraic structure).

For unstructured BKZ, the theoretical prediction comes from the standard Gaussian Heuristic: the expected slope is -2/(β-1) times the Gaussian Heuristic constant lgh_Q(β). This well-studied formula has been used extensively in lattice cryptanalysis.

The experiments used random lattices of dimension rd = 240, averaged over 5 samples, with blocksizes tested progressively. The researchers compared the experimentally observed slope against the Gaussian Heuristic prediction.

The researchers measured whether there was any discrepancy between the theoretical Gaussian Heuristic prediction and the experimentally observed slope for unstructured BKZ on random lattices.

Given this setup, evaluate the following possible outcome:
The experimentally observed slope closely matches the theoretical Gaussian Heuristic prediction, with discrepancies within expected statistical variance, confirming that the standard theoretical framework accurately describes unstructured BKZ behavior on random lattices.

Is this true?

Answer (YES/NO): NO